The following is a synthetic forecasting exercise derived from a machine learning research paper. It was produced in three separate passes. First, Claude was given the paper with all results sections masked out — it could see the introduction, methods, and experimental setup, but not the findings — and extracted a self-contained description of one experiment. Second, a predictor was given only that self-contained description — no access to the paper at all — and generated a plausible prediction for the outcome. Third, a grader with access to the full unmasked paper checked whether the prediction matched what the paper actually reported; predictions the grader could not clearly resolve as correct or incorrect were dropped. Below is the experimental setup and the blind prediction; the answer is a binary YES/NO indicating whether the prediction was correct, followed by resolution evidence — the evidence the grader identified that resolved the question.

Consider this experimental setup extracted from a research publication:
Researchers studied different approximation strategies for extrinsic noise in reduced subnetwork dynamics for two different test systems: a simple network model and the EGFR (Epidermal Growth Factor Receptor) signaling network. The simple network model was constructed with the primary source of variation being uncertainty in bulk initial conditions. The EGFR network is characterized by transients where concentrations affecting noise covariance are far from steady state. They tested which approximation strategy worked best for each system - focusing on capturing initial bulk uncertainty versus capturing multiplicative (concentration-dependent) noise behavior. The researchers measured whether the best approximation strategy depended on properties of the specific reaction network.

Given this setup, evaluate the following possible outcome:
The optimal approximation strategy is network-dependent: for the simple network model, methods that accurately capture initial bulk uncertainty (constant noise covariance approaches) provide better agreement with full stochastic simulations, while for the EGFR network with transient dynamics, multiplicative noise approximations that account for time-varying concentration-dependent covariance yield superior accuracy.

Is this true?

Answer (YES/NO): YES